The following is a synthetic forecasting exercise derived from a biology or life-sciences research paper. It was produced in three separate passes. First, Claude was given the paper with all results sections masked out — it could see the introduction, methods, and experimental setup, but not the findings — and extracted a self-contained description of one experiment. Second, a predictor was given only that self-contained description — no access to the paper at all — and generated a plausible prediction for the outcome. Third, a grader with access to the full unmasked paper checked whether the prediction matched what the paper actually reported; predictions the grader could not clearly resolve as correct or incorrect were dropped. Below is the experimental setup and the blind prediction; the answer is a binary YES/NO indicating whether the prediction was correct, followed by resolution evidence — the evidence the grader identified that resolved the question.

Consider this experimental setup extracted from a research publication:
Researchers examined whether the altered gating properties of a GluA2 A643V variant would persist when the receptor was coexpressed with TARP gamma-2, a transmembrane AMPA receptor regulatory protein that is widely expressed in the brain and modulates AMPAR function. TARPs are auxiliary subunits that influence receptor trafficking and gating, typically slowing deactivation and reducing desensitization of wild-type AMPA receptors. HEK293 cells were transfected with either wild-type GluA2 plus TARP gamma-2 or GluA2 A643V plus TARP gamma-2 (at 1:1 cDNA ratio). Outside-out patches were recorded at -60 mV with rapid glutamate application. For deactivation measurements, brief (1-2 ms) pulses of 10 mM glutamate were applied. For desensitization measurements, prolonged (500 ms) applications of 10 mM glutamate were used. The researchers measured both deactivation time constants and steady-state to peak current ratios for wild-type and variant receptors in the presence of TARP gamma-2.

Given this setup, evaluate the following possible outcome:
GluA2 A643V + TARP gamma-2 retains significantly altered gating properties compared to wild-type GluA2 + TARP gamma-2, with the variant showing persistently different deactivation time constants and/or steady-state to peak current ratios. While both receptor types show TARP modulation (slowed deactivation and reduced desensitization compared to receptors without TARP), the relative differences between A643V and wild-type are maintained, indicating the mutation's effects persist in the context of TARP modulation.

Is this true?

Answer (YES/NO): YES